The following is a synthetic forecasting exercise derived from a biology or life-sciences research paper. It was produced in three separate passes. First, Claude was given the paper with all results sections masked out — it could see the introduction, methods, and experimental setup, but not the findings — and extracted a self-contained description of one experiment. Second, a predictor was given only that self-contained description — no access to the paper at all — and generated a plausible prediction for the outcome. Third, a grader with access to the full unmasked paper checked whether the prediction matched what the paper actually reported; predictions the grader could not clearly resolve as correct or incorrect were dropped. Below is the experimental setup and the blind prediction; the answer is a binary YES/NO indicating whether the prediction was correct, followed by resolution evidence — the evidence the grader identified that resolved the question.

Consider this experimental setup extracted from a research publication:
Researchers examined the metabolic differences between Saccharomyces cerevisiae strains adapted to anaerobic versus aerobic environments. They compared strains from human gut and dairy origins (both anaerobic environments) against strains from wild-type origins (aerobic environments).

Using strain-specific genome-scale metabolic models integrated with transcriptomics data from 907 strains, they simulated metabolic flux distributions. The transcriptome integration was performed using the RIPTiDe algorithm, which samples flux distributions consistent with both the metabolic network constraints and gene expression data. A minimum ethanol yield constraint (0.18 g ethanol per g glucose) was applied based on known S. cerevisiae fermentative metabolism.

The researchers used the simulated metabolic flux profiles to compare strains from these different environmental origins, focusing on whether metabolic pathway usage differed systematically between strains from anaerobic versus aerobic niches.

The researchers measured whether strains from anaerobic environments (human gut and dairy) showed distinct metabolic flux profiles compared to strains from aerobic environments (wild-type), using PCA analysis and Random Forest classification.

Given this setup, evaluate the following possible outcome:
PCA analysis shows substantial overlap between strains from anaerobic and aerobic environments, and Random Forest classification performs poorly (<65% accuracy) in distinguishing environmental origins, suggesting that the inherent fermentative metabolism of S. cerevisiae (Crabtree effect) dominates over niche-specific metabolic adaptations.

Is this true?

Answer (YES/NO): NO